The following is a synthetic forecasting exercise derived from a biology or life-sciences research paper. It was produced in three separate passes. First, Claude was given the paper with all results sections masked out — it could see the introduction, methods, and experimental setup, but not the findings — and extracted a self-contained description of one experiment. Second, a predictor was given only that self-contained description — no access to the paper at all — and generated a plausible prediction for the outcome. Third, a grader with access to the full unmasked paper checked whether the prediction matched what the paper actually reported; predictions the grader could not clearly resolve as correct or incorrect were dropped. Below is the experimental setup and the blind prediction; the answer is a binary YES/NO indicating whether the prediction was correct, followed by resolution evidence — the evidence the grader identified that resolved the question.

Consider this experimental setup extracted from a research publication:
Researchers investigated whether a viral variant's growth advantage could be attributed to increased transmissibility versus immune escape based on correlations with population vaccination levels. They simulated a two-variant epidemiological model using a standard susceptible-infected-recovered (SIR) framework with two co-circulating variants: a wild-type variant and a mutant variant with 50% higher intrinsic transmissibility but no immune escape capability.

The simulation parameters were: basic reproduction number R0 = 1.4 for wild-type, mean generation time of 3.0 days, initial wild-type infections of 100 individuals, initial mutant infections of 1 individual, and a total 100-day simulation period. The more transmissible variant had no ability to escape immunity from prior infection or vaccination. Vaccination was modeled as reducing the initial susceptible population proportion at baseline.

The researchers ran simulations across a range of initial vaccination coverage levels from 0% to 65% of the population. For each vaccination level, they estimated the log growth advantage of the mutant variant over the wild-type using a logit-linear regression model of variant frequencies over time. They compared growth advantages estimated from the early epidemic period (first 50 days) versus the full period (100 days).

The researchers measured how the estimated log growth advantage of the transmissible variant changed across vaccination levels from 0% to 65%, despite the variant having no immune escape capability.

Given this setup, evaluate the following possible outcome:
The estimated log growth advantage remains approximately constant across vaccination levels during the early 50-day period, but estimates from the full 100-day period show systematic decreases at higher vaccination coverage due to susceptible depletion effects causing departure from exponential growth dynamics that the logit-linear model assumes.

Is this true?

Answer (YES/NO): NO